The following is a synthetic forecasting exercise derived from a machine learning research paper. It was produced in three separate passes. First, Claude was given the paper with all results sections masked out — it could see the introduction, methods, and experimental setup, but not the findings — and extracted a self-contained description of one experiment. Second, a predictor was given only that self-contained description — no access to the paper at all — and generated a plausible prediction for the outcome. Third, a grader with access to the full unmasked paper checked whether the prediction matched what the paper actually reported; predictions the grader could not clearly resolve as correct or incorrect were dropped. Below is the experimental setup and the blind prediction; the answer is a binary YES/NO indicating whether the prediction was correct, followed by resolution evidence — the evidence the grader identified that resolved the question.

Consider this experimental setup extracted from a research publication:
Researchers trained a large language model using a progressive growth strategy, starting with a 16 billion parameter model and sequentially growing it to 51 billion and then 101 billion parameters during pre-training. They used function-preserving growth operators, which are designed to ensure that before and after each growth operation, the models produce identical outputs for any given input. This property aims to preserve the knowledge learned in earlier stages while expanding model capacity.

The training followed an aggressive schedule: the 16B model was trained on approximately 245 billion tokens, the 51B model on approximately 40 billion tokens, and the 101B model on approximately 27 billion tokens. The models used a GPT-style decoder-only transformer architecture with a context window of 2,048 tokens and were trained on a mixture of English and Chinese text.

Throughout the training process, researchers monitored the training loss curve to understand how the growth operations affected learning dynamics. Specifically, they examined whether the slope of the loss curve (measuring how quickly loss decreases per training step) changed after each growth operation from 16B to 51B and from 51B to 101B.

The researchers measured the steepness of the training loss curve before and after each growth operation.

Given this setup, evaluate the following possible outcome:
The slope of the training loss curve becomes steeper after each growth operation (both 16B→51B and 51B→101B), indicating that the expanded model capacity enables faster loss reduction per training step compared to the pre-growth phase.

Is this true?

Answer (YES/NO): YES